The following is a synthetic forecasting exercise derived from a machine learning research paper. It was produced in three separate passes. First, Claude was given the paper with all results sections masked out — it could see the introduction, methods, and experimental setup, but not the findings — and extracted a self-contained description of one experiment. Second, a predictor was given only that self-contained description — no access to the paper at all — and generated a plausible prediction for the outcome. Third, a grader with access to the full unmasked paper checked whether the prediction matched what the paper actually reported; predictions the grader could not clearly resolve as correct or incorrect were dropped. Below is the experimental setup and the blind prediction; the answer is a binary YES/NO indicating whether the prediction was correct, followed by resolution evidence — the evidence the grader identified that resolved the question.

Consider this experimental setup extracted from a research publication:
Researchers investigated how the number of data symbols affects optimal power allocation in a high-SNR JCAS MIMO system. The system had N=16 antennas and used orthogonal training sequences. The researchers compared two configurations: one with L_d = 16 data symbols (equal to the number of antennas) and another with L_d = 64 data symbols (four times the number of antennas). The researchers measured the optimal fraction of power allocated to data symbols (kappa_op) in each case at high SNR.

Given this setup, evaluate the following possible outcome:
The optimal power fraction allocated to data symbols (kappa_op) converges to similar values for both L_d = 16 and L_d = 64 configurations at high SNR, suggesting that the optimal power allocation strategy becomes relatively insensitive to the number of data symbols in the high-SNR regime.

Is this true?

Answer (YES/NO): NO